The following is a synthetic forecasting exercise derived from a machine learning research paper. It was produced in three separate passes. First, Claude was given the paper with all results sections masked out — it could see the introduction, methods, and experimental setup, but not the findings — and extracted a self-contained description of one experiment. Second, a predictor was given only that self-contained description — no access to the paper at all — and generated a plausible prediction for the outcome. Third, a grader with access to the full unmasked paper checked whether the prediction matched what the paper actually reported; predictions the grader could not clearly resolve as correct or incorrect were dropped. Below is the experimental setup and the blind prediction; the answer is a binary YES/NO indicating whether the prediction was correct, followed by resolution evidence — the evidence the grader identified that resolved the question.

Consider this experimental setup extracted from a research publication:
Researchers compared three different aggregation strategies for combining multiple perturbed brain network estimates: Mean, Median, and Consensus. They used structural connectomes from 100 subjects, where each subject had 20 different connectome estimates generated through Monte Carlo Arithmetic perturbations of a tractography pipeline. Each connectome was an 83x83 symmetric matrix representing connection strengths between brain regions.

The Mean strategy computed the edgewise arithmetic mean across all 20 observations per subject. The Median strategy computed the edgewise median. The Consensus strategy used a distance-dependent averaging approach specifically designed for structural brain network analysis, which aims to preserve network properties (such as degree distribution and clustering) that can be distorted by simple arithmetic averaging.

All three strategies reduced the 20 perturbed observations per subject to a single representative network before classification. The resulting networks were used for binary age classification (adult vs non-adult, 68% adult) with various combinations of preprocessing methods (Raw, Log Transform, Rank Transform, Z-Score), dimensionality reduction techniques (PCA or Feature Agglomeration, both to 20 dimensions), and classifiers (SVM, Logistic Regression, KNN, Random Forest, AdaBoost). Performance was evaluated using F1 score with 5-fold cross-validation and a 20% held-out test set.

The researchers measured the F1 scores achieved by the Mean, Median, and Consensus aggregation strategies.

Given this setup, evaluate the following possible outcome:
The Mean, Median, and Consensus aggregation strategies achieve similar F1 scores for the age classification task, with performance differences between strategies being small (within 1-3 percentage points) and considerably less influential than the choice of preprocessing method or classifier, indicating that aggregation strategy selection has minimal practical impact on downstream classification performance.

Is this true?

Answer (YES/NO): NO